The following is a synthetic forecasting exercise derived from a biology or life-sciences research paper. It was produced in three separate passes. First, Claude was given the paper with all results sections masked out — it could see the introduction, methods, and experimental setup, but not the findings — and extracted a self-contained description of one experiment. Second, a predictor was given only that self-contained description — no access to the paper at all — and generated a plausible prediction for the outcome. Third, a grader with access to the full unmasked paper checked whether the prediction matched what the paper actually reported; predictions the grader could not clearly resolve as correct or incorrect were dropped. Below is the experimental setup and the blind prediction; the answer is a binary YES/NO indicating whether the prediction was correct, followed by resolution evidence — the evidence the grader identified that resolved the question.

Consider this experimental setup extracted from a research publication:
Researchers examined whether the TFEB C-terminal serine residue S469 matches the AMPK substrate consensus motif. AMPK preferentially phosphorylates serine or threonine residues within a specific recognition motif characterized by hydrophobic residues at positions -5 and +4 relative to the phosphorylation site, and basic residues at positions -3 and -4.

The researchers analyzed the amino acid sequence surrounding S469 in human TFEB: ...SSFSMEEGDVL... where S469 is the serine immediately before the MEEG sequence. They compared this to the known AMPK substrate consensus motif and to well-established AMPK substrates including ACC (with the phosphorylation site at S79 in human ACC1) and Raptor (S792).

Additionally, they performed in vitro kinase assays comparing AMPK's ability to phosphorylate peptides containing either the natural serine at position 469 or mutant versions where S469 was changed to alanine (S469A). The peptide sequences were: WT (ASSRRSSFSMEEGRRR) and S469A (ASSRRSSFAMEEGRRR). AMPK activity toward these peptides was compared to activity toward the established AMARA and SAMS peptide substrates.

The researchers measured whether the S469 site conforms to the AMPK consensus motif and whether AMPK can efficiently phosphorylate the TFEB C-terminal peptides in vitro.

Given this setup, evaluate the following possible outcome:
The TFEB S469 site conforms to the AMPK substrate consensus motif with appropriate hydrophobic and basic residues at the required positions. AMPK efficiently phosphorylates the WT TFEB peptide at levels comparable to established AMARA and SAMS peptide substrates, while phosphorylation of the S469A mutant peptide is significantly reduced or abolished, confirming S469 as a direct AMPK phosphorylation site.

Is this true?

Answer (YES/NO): NO